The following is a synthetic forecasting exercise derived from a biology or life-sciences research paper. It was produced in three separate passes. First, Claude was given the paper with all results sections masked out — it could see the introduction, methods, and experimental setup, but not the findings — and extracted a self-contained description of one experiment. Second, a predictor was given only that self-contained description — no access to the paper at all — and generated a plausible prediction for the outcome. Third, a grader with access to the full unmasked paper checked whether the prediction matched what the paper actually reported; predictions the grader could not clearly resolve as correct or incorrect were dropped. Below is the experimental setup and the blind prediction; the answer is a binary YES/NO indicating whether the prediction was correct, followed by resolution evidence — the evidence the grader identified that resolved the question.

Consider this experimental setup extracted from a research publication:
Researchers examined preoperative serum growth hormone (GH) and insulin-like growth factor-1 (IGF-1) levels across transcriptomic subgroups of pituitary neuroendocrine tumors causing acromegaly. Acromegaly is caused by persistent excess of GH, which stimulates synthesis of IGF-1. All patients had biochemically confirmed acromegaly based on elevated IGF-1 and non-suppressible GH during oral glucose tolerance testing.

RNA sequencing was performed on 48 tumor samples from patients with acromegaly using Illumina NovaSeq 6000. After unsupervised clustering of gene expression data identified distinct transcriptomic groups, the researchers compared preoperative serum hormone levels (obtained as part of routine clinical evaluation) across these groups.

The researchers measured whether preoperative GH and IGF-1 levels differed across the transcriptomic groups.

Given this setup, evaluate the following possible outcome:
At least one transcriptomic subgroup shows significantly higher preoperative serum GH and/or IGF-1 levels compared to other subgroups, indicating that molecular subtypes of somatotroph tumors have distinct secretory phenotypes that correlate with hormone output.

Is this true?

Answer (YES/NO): NO